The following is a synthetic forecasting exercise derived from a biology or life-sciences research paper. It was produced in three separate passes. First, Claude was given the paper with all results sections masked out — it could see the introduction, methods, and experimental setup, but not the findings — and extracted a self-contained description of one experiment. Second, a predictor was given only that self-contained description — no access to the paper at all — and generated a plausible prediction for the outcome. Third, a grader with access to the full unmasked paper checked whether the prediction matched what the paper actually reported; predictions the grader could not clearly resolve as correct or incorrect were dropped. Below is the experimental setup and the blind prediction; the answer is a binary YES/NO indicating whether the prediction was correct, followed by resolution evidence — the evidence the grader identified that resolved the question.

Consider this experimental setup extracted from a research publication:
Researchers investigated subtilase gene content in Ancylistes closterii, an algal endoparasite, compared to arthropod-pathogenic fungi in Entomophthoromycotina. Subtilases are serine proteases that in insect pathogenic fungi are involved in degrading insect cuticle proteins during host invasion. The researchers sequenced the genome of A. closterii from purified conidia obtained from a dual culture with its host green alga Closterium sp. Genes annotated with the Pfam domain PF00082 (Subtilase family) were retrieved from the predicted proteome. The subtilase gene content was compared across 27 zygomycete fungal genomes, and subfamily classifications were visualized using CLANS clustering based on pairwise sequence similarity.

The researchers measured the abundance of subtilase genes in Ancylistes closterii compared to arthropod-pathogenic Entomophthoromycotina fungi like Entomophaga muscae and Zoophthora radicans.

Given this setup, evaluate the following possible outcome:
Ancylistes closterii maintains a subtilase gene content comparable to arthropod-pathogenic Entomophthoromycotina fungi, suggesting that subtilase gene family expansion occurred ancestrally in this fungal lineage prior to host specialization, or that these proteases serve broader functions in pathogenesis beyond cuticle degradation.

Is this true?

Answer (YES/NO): NO